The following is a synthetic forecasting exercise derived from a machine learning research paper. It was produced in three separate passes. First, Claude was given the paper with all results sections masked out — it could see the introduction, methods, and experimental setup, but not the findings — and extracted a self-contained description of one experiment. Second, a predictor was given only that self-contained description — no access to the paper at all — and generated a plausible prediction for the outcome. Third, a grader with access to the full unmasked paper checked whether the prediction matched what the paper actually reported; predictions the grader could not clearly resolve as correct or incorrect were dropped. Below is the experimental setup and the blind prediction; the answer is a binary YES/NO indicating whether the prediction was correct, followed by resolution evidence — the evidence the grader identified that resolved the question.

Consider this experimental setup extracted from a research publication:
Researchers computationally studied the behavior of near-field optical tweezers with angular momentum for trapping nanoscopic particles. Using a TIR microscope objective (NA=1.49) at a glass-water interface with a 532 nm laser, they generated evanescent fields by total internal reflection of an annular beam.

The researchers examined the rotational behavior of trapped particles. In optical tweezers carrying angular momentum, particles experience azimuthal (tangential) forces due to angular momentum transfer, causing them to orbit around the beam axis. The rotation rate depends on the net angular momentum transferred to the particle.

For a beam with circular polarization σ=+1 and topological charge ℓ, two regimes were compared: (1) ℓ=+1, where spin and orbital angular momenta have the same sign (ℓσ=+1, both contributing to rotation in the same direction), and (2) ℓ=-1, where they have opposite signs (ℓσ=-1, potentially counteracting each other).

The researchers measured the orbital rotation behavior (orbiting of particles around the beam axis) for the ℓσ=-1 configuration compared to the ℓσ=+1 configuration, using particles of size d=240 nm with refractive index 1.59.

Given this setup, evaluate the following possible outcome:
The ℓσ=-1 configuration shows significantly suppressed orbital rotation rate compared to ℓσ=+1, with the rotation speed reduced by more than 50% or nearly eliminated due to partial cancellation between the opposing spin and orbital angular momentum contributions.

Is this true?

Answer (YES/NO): YES